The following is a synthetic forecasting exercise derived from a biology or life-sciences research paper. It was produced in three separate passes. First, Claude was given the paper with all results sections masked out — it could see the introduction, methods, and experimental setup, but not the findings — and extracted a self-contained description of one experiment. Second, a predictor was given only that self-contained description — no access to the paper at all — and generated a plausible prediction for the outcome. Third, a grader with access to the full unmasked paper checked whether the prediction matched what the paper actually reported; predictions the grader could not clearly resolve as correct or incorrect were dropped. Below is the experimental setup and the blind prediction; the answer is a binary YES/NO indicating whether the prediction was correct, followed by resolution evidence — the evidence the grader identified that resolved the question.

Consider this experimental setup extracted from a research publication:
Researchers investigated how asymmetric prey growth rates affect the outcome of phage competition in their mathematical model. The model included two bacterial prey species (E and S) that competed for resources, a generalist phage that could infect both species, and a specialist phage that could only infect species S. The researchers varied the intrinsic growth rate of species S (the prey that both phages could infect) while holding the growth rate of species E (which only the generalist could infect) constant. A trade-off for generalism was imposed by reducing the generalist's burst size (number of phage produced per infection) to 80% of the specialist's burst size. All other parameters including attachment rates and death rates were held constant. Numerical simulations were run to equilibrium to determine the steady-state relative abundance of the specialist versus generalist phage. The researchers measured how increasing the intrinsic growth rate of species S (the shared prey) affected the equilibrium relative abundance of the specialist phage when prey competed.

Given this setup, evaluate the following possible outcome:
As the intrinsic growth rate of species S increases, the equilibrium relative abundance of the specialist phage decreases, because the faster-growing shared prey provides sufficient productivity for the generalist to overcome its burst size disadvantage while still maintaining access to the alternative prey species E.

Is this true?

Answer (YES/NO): NO